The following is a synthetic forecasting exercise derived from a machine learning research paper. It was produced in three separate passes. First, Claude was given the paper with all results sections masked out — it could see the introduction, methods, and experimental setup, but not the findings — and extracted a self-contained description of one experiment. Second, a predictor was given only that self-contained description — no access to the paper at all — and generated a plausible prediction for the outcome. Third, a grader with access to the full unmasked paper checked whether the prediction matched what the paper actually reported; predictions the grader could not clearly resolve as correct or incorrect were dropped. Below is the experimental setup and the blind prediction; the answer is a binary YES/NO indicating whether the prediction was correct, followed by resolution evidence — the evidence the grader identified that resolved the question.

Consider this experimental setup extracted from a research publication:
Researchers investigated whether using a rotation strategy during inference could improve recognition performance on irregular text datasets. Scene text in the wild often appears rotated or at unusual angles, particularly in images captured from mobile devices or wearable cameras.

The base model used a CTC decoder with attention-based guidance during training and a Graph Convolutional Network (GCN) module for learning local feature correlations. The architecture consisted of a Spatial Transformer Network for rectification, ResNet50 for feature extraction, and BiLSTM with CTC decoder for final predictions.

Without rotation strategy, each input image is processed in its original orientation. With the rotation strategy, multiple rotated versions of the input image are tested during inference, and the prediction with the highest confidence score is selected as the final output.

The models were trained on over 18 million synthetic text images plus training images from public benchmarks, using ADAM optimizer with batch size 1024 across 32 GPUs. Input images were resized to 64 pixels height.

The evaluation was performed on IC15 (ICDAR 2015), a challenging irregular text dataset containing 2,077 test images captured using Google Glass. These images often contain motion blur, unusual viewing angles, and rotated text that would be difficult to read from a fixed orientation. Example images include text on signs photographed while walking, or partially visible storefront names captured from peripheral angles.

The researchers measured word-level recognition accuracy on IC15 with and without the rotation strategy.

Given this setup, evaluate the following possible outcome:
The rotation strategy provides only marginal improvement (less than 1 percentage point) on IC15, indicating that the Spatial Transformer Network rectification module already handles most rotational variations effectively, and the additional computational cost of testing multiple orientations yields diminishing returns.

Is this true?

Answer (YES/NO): NO